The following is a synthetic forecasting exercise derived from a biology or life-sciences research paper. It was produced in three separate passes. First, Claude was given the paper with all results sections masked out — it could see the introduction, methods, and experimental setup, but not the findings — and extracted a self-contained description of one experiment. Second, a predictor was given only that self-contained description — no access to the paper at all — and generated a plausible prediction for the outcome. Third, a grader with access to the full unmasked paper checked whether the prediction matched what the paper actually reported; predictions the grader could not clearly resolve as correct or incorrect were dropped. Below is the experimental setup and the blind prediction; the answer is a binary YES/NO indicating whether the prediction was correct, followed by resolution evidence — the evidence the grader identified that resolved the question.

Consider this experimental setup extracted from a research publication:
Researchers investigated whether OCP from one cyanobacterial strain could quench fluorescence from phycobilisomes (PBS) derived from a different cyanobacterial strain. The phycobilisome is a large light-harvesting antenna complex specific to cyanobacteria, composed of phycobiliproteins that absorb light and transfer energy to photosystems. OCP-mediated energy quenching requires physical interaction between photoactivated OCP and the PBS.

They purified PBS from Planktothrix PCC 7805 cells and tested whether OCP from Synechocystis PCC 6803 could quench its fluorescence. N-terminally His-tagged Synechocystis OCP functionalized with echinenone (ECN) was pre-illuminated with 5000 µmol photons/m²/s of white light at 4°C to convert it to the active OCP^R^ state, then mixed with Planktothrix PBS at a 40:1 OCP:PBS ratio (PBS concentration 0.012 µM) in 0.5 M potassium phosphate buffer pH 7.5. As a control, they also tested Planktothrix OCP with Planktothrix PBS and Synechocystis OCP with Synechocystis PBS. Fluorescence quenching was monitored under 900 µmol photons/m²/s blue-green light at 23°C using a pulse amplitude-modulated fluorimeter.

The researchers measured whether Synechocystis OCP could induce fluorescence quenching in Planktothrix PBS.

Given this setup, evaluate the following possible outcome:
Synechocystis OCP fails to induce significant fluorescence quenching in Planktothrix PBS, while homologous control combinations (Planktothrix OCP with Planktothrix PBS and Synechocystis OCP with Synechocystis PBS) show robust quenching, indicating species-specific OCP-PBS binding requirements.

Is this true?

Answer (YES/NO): YES